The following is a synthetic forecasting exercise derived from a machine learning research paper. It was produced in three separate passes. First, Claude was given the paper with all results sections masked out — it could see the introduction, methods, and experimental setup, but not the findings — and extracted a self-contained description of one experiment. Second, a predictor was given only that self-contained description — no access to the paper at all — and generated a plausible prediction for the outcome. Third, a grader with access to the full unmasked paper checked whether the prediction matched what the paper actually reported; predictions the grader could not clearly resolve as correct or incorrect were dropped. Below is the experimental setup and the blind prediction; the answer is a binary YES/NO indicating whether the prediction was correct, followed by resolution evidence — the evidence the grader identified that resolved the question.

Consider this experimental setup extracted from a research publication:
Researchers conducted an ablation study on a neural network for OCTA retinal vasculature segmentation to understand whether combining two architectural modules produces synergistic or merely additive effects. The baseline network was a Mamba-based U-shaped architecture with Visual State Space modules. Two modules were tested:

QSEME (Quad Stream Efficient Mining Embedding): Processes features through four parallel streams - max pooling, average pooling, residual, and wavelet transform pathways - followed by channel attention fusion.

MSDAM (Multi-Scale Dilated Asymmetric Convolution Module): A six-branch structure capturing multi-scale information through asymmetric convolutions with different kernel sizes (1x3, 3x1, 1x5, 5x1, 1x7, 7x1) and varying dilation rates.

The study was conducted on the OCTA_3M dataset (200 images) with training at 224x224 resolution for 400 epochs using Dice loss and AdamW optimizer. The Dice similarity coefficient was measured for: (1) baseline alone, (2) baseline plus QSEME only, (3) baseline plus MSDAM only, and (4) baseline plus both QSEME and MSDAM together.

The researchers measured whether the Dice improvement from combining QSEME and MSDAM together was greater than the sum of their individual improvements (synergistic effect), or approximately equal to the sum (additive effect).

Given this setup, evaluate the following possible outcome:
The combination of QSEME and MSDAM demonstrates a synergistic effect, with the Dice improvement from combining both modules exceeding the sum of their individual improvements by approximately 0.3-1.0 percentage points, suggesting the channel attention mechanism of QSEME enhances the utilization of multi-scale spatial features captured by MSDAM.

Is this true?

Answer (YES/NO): NO